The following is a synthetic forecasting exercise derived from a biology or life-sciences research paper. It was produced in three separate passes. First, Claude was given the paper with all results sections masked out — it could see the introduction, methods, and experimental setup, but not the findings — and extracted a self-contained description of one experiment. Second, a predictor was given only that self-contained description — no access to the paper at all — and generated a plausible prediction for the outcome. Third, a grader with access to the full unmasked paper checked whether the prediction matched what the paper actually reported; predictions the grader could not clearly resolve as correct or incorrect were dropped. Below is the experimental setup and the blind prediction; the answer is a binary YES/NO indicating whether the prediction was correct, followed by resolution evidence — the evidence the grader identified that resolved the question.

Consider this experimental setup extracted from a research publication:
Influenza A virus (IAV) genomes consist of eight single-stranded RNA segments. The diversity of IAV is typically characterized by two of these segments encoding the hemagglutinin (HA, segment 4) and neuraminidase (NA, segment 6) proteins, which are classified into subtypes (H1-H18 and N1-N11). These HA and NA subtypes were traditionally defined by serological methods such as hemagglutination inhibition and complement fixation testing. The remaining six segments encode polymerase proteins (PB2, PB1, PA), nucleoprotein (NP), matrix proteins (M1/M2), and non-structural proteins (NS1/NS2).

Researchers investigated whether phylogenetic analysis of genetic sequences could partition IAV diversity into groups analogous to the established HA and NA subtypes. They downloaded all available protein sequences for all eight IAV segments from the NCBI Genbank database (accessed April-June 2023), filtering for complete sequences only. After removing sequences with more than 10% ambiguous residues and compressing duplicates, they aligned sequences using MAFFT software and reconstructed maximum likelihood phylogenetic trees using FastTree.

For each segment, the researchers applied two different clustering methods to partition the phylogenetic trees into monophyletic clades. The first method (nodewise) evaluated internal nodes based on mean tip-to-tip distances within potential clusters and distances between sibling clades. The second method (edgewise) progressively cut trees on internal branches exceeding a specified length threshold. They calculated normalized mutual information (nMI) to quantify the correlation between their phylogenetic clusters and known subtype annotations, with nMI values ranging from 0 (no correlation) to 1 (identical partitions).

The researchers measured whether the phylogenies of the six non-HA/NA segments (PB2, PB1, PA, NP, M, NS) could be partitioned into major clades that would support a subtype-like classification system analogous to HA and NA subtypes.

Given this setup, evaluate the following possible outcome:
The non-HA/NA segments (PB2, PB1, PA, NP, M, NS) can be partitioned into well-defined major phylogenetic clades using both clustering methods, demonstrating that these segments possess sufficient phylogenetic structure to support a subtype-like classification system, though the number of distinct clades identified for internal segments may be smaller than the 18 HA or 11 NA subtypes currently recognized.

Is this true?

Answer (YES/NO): NO